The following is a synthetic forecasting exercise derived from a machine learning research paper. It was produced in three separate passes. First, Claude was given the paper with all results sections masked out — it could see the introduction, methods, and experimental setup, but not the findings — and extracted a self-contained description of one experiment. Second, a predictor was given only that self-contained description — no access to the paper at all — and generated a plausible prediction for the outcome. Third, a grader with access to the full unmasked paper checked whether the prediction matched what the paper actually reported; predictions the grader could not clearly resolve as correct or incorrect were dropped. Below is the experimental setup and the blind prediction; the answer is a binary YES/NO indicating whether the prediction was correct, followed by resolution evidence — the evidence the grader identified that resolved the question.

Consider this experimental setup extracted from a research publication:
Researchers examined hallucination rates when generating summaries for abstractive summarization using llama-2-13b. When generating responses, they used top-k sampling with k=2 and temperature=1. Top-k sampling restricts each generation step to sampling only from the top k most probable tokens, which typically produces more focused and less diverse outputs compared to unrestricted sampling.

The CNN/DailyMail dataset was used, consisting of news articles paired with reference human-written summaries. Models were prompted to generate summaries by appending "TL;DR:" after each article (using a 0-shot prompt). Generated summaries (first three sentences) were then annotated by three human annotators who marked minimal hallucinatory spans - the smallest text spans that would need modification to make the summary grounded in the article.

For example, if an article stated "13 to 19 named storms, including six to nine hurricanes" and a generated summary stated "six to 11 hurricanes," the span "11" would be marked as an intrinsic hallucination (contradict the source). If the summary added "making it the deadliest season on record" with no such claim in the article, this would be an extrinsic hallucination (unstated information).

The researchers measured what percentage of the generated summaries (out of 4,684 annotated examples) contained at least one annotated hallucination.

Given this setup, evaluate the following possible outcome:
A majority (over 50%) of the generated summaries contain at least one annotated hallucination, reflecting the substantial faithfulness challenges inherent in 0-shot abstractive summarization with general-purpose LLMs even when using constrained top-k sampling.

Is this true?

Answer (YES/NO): NO